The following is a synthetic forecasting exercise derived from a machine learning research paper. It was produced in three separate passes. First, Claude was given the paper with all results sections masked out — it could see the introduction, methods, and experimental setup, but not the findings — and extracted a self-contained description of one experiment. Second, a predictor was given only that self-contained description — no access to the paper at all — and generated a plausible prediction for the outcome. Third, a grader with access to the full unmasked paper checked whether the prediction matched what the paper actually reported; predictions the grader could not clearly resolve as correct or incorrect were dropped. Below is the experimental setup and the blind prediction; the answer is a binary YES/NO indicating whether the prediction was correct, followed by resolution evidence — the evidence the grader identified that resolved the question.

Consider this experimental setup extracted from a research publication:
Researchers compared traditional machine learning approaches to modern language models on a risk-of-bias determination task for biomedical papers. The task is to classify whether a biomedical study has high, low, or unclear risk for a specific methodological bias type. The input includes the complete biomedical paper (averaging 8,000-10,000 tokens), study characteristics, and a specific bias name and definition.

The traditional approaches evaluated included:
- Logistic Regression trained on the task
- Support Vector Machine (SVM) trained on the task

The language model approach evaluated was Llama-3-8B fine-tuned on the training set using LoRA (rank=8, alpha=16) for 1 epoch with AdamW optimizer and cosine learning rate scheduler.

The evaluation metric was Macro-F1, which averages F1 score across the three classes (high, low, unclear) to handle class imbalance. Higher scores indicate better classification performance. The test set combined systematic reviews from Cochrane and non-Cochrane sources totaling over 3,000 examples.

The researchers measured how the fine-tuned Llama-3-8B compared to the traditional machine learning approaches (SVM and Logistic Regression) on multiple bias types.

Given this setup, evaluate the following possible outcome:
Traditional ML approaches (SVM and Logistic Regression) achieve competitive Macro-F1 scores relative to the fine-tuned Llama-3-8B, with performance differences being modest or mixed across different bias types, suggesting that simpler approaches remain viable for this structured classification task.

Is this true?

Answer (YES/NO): NO